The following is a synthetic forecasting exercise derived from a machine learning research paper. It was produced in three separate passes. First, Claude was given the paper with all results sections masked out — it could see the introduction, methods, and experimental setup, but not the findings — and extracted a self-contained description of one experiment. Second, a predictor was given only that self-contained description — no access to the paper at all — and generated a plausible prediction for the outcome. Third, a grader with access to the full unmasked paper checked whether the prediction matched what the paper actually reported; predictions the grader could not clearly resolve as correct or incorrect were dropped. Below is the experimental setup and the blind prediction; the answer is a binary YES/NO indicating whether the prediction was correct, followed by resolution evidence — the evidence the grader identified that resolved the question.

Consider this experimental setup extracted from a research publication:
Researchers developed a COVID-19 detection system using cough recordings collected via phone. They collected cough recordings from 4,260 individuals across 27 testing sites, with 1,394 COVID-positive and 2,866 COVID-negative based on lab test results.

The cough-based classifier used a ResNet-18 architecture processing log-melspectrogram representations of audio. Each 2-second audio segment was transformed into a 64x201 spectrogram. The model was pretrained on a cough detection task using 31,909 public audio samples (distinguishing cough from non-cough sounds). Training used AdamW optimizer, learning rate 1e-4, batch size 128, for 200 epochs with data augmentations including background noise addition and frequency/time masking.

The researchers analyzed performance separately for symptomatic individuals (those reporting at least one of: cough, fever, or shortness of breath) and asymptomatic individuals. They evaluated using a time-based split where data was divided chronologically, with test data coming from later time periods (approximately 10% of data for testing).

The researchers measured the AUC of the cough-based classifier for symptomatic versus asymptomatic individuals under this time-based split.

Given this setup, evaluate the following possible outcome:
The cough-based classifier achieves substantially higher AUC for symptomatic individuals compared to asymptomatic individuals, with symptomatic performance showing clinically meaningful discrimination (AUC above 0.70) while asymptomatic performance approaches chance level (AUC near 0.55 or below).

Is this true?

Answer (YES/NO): NO